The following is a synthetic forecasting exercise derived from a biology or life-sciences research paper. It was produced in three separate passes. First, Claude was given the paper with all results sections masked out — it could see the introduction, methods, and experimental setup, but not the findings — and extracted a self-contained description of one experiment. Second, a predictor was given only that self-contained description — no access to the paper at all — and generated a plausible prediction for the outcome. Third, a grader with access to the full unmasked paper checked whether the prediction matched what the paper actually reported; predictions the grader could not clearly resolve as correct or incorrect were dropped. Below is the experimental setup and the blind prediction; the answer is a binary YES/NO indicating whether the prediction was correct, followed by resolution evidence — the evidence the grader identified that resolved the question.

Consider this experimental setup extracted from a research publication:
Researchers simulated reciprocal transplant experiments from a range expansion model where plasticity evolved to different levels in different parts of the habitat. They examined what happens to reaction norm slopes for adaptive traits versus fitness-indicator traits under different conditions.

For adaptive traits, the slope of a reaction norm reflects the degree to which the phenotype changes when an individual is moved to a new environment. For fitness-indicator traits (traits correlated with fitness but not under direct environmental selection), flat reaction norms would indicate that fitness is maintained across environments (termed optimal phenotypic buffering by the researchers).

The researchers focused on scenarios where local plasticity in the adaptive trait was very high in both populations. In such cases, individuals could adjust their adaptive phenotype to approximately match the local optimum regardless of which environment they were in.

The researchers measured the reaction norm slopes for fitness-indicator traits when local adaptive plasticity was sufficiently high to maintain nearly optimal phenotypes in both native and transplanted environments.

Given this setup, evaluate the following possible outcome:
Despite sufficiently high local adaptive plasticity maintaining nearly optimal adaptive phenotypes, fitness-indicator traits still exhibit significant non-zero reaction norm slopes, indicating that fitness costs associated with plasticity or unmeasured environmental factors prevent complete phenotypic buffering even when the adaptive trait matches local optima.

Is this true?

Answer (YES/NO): NO